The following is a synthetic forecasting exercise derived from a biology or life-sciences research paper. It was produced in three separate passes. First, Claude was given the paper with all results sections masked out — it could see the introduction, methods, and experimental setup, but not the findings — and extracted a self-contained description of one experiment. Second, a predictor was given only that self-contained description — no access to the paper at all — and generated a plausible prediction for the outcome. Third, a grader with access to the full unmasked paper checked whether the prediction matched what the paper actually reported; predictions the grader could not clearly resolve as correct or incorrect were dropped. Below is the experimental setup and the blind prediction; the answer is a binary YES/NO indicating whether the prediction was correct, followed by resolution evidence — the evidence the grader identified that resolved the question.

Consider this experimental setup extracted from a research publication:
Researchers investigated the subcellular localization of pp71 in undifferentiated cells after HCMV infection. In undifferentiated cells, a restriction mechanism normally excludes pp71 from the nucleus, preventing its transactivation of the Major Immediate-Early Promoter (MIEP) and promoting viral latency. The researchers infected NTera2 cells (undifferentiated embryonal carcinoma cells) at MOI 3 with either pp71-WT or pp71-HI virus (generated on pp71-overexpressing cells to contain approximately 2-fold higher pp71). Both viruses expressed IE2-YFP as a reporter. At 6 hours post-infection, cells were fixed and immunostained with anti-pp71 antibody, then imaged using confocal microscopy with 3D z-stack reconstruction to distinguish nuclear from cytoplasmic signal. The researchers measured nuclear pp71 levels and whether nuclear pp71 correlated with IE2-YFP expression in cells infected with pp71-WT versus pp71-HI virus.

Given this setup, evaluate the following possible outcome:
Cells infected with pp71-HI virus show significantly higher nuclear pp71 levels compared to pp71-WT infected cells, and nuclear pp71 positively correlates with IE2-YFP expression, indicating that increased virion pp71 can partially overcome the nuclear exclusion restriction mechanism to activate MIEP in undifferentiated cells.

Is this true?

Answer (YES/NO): YES